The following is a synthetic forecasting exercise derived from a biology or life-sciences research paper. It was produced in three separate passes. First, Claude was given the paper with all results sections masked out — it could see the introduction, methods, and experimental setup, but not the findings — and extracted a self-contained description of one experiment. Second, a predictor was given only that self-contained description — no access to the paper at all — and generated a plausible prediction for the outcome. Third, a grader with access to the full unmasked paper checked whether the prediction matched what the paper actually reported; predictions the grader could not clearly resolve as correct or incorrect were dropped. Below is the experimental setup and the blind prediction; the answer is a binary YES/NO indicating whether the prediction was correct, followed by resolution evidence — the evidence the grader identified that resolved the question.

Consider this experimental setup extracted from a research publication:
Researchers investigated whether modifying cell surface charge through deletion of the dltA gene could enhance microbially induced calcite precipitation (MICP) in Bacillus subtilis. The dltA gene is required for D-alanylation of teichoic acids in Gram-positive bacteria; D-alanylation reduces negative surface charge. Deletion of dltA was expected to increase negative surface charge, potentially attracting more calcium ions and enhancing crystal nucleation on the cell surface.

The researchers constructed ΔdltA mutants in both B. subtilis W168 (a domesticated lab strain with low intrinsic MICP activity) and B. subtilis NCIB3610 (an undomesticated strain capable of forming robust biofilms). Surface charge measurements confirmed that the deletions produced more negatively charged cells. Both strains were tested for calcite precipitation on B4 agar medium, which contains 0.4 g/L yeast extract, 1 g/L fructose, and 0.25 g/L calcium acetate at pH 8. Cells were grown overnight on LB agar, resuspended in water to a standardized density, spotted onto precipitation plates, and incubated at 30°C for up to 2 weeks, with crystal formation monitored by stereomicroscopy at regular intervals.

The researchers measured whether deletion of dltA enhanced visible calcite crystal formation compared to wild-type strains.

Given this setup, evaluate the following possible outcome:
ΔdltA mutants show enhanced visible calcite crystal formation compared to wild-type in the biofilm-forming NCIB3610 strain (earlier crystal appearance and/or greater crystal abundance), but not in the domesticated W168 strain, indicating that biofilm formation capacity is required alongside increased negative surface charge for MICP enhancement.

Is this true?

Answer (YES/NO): NO